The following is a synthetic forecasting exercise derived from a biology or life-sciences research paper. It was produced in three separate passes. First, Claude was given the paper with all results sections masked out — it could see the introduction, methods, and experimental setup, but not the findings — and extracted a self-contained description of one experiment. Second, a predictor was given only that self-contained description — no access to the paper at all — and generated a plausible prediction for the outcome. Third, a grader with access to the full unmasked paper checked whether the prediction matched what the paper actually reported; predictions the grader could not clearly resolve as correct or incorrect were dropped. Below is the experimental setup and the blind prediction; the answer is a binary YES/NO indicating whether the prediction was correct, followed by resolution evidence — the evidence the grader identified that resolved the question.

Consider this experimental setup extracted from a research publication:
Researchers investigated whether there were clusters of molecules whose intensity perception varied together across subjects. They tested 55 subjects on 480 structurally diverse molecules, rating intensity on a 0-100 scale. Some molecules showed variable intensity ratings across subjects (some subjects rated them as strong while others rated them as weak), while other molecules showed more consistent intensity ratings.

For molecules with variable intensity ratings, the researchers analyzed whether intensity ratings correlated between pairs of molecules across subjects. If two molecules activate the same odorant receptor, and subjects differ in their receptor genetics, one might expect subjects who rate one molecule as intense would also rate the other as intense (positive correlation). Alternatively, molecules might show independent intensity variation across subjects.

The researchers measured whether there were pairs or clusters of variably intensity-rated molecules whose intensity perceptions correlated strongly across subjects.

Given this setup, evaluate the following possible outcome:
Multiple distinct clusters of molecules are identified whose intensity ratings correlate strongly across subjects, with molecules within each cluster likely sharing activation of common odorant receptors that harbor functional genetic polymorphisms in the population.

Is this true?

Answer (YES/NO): NO